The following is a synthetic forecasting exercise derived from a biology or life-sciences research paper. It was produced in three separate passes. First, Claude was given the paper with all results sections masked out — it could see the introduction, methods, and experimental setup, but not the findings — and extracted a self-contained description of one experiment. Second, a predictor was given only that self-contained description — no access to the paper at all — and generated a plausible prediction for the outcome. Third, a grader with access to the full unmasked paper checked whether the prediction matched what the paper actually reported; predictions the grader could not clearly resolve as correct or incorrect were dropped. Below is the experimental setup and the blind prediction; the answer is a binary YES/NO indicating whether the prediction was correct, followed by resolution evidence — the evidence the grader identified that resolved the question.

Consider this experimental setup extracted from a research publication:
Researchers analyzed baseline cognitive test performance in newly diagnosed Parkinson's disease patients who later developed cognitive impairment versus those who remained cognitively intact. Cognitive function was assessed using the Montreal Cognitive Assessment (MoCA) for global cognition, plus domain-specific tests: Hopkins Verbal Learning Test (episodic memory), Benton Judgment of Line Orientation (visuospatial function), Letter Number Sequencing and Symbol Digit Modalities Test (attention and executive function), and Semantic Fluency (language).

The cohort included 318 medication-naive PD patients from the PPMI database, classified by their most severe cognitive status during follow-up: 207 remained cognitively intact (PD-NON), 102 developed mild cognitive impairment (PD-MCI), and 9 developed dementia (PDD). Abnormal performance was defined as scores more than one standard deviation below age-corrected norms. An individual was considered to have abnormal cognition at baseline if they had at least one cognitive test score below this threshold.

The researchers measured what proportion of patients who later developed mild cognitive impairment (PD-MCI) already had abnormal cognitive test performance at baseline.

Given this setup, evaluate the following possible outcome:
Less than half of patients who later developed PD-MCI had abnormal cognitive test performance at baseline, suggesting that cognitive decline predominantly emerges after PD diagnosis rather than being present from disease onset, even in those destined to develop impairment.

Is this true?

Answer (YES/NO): YES